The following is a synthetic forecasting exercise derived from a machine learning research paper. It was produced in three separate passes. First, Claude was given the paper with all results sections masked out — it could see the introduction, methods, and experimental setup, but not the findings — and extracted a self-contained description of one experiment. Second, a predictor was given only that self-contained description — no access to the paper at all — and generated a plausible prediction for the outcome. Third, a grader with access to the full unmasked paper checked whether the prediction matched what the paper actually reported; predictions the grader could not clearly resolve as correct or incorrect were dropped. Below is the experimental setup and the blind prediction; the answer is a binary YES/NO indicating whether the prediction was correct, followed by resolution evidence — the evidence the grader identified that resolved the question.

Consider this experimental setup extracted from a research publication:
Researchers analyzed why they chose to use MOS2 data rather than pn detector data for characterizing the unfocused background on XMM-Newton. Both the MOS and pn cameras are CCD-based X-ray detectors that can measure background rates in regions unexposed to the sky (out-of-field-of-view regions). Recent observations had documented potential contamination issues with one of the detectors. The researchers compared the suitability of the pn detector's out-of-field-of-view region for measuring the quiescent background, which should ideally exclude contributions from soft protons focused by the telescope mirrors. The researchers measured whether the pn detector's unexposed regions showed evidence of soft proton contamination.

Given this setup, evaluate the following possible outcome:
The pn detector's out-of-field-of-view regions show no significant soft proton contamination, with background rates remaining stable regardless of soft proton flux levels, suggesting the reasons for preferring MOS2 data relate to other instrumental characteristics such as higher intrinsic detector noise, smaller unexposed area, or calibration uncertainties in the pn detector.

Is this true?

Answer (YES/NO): NO